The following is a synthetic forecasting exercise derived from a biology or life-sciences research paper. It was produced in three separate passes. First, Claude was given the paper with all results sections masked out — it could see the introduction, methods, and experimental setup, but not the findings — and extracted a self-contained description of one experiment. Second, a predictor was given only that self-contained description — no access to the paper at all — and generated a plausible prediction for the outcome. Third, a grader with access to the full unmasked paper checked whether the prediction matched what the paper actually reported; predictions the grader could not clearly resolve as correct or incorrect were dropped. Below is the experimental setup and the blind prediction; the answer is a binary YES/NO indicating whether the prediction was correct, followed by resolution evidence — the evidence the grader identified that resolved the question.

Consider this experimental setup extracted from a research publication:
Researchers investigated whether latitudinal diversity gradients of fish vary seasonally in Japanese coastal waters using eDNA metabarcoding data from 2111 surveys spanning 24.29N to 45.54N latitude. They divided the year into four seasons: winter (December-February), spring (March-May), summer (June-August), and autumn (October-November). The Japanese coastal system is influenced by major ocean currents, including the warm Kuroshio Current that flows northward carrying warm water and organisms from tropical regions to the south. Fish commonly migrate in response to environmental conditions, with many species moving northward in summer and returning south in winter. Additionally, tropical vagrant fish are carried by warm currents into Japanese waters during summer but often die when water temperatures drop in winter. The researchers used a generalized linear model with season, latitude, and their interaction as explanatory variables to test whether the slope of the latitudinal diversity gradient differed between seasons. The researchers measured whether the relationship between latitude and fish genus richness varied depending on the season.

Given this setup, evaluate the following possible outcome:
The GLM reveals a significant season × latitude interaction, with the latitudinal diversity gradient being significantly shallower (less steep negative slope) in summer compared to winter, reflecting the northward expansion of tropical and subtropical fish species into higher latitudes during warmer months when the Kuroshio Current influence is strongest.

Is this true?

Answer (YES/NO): NO